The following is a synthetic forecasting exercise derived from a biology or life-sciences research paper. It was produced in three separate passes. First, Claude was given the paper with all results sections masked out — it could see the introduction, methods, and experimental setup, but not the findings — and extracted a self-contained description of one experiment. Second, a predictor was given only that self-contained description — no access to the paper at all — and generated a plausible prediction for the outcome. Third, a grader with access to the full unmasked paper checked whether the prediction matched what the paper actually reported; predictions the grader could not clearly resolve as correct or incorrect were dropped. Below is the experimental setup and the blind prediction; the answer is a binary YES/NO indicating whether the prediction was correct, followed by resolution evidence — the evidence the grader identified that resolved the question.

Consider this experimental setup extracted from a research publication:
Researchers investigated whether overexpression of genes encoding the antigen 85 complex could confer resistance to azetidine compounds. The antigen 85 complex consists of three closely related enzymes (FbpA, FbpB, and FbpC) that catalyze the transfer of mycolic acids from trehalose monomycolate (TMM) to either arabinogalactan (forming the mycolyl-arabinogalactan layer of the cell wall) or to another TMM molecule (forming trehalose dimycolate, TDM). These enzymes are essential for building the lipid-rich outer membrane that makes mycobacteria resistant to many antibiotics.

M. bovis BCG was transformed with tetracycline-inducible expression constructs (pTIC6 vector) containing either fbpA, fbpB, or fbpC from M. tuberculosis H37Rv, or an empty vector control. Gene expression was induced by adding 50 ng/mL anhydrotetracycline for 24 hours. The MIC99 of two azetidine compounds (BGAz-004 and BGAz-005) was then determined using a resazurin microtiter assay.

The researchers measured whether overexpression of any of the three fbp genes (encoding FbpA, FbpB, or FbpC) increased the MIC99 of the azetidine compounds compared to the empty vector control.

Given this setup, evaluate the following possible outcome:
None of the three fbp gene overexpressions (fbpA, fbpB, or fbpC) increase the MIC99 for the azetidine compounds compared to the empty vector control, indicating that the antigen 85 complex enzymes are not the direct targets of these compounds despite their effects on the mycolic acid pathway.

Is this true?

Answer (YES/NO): NO